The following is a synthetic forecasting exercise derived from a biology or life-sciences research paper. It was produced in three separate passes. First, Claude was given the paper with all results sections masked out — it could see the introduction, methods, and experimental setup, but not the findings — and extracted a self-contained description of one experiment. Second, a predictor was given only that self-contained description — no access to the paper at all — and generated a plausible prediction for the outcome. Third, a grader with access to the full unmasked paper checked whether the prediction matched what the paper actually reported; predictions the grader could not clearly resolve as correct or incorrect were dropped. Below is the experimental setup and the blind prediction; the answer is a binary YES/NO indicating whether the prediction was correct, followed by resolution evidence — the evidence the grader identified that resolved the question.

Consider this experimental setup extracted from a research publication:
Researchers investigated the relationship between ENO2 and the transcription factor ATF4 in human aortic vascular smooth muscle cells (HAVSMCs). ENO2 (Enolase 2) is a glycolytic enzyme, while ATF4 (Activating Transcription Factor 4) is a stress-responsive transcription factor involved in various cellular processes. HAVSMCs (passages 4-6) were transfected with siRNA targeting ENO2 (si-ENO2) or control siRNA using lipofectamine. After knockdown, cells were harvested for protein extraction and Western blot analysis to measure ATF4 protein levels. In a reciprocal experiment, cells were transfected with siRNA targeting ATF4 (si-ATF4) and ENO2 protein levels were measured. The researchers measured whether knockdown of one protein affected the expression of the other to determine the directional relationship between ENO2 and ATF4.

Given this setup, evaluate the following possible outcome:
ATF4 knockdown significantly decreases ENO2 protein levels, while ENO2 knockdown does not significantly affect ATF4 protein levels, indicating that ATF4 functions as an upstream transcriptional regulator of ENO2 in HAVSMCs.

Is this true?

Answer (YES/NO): NO